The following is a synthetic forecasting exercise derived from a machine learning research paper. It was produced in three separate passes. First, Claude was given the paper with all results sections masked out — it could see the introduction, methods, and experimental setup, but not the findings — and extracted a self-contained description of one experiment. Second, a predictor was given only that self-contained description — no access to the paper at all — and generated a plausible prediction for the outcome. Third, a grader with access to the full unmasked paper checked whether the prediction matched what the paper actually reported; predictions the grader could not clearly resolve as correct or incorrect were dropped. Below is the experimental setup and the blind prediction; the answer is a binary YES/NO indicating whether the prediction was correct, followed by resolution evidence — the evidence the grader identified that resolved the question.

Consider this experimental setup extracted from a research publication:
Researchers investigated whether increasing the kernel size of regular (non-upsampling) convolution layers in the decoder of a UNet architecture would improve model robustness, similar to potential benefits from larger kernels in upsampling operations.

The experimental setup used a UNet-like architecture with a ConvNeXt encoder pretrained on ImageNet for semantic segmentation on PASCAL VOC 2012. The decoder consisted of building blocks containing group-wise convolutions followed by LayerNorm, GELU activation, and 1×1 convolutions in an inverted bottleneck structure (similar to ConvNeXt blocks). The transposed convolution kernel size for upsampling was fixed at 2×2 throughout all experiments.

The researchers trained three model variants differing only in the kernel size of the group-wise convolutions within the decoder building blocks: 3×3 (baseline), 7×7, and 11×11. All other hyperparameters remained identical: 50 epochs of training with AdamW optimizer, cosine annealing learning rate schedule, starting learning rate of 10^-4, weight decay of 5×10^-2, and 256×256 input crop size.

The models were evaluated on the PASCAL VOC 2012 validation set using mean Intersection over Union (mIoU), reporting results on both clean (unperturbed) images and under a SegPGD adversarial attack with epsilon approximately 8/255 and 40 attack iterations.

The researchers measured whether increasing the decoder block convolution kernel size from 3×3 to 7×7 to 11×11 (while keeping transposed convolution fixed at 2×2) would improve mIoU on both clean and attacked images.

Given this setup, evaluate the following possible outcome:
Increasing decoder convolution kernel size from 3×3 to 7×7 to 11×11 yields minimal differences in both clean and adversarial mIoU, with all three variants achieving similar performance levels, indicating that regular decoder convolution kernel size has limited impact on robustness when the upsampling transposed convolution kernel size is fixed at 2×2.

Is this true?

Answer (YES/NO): NO